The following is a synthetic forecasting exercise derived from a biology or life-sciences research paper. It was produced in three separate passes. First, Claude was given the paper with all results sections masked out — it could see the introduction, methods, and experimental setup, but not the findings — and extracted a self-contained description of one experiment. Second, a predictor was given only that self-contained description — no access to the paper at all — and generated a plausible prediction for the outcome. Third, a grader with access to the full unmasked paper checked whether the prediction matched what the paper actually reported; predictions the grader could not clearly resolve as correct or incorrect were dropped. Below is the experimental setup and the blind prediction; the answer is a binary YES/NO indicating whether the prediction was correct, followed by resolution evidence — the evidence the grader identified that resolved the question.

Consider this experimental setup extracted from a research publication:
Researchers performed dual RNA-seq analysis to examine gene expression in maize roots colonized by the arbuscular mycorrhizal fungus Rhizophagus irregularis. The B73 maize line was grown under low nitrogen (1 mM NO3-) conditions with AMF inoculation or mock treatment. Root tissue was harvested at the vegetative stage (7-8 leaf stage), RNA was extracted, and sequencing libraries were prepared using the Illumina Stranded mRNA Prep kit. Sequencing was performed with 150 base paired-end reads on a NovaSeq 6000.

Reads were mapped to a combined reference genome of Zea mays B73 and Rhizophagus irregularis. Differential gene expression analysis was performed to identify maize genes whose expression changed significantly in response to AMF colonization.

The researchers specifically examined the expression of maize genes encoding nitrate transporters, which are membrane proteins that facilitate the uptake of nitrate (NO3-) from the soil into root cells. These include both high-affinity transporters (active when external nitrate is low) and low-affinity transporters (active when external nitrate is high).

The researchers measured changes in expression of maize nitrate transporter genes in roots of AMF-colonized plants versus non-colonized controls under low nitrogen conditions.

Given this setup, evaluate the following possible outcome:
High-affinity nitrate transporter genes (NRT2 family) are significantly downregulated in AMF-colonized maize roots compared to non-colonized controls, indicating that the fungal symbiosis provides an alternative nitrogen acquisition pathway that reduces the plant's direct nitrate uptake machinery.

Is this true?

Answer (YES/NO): YES